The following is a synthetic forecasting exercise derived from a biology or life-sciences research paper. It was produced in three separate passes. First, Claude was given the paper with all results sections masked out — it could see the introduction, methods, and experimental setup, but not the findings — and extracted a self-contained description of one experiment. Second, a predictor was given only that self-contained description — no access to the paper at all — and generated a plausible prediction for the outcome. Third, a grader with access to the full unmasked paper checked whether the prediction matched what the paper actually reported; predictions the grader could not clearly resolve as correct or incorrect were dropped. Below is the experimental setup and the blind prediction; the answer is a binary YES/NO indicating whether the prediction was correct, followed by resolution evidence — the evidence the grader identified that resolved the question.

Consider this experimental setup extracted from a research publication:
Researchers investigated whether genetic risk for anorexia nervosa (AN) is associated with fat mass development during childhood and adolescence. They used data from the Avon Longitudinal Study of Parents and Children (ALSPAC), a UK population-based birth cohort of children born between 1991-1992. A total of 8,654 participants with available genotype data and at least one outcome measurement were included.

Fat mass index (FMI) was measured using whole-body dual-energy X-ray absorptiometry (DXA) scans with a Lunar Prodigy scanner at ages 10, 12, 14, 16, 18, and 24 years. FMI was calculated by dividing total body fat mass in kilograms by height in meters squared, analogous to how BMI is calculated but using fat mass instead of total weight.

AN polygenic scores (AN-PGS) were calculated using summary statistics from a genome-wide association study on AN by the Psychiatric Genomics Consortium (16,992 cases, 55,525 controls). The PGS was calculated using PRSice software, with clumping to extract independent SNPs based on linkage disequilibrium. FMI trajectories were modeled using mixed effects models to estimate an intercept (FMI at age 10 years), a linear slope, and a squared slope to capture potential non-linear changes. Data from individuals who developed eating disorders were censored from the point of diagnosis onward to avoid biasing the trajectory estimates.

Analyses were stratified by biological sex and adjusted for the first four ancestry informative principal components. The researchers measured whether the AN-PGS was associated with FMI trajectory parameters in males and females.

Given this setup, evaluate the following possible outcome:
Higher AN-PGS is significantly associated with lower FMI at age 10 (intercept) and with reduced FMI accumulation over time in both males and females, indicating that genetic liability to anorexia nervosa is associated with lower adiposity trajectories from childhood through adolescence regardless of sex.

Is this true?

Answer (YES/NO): NO